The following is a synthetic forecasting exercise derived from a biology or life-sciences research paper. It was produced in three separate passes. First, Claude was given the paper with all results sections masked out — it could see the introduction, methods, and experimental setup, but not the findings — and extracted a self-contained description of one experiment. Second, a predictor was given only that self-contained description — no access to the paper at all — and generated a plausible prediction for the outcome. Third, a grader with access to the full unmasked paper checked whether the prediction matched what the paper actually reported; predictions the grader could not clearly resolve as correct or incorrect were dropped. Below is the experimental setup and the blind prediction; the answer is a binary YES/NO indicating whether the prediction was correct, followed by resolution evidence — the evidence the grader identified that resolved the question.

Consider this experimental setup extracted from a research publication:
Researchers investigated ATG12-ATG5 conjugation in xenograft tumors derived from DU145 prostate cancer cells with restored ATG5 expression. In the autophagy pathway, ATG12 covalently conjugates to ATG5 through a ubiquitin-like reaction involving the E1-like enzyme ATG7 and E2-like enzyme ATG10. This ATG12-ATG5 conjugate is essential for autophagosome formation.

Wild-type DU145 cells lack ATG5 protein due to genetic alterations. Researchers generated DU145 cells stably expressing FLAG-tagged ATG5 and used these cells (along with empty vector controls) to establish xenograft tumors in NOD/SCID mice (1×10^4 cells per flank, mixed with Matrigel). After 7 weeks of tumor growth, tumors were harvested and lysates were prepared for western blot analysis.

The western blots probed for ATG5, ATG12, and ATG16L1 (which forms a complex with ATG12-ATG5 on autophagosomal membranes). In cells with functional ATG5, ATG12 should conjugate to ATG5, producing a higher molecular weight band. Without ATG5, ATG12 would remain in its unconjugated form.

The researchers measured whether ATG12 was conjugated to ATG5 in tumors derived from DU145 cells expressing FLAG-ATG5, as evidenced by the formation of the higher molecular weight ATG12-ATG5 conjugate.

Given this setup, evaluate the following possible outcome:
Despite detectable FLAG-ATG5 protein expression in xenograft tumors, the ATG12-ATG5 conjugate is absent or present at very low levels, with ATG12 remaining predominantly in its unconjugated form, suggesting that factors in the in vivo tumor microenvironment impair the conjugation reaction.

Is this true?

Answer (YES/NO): NO